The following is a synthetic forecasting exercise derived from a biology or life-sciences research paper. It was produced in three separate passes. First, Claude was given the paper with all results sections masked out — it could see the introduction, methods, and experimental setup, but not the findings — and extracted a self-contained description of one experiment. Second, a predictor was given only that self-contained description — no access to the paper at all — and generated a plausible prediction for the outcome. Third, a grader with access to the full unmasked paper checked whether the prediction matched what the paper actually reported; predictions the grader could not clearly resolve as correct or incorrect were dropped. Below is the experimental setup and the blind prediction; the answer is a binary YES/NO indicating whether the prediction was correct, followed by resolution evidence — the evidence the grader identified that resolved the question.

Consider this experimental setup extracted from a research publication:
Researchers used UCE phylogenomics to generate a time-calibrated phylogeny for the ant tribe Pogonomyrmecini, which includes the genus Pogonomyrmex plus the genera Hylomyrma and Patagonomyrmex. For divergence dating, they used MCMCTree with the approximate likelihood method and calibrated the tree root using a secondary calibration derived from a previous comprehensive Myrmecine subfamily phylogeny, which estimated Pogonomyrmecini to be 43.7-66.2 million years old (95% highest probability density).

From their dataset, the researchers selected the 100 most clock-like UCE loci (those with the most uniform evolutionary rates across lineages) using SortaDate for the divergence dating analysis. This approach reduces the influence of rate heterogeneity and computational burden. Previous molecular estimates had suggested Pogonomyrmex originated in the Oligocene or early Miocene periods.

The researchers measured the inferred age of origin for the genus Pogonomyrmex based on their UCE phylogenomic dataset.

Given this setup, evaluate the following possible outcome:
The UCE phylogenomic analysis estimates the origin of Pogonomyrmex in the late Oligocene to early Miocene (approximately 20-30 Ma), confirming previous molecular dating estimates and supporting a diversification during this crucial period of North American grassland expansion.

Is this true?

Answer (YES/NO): NO